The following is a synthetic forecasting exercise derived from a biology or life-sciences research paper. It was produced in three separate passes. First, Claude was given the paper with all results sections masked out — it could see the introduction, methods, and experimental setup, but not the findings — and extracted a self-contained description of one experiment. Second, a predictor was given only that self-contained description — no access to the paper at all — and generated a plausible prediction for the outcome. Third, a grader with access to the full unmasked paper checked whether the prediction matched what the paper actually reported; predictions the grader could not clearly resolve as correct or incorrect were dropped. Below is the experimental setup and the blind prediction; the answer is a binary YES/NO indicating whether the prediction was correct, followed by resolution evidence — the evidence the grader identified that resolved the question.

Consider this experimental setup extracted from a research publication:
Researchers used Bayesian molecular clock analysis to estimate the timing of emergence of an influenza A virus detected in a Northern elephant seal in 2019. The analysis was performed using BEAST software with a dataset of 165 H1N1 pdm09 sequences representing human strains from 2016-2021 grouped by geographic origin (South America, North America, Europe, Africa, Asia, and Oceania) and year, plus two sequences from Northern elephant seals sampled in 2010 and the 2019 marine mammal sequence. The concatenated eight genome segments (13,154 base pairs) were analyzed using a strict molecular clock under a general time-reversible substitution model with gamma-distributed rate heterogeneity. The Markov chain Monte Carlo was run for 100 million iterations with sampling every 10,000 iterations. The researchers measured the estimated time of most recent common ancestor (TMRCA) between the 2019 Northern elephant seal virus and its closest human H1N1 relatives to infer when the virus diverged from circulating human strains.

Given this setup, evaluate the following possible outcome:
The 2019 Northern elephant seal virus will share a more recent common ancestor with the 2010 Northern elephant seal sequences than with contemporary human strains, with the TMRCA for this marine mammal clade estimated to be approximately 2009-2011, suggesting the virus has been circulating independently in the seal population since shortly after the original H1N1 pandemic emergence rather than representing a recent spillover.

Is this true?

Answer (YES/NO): NO